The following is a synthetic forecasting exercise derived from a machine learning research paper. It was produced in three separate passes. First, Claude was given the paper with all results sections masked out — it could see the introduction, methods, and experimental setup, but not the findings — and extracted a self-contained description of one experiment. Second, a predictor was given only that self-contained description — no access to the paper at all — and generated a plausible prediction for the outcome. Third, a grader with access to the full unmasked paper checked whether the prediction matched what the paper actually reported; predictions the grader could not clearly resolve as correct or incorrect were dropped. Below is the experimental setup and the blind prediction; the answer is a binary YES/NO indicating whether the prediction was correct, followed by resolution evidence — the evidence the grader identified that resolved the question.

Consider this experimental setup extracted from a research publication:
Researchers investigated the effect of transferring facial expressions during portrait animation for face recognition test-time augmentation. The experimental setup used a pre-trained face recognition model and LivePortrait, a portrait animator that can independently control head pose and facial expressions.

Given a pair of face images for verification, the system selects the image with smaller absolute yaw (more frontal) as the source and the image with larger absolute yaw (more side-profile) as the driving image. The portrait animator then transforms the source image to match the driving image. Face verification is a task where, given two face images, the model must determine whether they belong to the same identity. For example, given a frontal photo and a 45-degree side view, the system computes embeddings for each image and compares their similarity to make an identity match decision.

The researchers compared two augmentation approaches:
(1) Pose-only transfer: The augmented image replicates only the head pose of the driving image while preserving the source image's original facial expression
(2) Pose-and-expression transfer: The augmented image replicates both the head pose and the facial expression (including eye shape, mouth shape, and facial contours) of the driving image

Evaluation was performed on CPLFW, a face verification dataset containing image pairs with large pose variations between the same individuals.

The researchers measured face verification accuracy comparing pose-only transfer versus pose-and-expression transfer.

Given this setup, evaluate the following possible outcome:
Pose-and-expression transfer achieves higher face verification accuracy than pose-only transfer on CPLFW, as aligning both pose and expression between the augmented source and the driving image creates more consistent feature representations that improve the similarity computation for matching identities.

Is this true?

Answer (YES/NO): NO